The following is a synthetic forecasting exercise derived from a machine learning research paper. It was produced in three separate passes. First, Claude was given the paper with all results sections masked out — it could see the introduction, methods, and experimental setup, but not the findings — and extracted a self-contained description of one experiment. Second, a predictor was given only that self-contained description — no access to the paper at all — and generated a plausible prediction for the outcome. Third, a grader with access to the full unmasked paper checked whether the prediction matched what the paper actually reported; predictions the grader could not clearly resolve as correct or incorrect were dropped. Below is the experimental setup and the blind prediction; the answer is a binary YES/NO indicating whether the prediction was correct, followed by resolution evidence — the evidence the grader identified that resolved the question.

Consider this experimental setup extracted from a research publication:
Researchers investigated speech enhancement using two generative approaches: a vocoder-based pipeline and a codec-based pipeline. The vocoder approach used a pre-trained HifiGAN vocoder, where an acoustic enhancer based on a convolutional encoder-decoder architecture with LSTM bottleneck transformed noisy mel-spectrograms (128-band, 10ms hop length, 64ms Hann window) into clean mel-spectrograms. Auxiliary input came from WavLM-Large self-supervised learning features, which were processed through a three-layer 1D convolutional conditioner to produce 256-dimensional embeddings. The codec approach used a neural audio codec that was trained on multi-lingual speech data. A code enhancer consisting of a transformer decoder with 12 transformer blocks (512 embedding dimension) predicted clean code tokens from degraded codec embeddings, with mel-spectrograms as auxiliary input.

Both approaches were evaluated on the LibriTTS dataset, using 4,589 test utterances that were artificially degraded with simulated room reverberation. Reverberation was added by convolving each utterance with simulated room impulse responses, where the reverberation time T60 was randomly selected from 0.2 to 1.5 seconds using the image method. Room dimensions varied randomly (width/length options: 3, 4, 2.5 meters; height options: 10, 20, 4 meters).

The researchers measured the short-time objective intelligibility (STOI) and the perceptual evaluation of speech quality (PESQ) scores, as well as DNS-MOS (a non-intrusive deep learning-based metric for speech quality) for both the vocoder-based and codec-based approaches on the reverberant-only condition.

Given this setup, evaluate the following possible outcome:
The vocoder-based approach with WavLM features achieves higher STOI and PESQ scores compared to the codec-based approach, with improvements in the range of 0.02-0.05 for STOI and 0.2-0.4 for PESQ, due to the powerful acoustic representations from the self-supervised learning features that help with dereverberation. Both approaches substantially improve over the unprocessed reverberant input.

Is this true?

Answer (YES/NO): YES